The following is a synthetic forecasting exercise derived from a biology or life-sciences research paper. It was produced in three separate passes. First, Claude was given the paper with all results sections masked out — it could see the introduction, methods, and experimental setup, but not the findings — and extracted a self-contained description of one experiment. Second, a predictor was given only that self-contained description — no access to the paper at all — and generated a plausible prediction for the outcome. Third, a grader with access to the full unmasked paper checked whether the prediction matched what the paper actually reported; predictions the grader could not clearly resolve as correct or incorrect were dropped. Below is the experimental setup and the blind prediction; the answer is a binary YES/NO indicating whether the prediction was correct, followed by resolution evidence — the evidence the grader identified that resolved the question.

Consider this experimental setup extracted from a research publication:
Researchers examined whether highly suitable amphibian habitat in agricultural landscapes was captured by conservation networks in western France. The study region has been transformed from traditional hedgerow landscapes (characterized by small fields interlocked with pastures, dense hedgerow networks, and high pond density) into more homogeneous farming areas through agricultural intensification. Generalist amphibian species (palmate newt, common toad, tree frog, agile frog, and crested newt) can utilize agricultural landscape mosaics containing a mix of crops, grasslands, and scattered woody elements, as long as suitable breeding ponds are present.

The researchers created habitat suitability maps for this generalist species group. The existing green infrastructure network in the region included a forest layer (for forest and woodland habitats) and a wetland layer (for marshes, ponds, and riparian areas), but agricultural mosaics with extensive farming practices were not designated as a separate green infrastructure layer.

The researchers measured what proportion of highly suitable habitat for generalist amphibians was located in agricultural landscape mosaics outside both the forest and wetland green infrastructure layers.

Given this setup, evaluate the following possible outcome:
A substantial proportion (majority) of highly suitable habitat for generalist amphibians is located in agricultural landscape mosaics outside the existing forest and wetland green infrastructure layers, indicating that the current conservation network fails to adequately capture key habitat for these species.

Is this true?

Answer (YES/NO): YES